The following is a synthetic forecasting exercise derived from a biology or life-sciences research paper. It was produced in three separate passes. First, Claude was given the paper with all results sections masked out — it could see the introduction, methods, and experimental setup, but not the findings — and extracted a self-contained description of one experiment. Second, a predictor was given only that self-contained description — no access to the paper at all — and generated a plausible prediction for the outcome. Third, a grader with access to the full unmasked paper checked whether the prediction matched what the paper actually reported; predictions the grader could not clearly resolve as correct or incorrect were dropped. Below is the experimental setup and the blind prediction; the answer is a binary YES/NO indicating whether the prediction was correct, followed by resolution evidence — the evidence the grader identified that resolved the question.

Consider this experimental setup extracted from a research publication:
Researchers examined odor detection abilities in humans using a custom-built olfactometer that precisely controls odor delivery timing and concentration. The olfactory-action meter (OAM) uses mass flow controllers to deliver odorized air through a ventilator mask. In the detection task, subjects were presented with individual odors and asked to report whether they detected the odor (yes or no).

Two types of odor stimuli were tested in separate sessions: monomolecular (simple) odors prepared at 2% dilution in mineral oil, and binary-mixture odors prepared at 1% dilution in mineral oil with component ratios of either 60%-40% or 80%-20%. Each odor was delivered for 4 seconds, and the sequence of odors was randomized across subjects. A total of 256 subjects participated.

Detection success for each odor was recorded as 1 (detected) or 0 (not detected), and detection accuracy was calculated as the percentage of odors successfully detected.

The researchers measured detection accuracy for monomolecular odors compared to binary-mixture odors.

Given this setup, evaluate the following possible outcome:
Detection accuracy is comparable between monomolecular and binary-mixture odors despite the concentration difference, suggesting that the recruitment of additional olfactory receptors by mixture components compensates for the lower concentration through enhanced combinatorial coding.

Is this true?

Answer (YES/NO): YES